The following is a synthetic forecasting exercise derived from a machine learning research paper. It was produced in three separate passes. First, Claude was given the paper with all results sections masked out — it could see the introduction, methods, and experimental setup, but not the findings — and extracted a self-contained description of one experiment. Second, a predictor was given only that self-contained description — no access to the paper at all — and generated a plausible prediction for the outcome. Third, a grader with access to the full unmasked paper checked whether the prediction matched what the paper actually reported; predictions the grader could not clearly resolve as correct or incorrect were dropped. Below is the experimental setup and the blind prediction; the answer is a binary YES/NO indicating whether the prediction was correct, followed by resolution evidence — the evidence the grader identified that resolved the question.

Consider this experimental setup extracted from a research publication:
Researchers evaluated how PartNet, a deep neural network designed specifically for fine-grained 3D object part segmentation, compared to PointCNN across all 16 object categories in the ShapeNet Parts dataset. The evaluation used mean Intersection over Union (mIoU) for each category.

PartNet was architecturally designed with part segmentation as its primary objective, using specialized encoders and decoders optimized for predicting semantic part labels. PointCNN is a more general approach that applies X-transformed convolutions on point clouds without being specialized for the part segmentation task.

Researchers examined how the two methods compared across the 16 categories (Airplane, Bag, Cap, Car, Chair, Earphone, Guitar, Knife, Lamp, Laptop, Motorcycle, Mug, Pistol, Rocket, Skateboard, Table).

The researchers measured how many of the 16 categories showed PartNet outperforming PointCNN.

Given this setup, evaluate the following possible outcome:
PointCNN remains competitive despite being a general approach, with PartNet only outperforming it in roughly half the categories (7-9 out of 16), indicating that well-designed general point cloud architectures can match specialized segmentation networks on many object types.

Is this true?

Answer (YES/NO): YES